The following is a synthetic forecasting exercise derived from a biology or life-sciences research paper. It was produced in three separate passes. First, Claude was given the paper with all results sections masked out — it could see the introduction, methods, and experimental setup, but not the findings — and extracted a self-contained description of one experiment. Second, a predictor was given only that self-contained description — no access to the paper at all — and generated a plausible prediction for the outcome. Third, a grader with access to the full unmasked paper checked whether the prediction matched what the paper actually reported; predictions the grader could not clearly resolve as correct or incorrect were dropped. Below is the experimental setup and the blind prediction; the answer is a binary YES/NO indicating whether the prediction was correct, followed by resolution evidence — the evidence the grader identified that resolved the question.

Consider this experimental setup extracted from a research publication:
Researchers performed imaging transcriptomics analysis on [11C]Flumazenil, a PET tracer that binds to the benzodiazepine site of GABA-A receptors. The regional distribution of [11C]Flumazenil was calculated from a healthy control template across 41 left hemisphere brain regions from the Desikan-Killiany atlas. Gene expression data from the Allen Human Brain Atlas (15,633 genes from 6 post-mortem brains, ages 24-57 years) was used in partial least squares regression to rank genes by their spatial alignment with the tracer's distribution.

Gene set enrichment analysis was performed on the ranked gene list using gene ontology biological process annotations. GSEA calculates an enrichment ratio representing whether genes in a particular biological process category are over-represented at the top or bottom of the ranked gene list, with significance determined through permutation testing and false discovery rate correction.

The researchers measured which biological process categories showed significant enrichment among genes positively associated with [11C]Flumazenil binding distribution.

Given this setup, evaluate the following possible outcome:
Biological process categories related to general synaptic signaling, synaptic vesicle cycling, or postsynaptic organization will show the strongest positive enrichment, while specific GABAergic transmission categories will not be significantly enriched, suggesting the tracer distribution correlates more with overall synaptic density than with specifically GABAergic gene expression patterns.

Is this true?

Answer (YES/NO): NO